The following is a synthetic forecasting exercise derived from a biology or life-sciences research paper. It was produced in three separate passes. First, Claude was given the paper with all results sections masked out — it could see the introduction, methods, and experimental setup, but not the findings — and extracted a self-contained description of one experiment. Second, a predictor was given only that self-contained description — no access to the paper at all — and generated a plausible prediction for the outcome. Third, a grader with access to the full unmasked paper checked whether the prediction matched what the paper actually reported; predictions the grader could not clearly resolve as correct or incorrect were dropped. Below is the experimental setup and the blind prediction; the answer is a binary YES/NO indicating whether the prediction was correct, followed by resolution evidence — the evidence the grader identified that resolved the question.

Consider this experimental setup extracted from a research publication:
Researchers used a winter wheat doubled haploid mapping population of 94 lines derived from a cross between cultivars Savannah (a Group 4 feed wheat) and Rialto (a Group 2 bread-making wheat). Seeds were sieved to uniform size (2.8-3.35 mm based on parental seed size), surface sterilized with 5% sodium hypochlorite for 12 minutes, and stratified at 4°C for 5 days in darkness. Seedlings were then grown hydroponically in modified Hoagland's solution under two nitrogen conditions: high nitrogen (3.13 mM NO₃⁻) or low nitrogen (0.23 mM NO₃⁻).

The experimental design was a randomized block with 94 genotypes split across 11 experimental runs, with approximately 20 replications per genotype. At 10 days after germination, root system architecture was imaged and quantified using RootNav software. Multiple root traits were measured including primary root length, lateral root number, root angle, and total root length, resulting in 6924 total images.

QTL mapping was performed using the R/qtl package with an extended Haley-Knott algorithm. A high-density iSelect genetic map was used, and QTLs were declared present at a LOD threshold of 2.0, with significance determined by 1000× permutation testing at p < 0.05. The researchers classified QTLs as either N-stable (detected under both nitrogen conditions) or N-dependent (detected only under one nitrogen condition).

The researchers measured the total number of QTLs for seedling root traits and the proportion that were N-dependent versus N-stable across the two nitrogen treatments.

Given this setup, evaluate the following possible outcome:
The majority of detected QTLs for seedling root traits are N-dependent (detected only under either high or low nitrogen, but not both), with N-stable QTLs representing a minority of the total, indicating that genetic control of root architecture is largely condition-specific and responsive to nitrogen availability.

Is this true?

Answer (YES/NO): NO